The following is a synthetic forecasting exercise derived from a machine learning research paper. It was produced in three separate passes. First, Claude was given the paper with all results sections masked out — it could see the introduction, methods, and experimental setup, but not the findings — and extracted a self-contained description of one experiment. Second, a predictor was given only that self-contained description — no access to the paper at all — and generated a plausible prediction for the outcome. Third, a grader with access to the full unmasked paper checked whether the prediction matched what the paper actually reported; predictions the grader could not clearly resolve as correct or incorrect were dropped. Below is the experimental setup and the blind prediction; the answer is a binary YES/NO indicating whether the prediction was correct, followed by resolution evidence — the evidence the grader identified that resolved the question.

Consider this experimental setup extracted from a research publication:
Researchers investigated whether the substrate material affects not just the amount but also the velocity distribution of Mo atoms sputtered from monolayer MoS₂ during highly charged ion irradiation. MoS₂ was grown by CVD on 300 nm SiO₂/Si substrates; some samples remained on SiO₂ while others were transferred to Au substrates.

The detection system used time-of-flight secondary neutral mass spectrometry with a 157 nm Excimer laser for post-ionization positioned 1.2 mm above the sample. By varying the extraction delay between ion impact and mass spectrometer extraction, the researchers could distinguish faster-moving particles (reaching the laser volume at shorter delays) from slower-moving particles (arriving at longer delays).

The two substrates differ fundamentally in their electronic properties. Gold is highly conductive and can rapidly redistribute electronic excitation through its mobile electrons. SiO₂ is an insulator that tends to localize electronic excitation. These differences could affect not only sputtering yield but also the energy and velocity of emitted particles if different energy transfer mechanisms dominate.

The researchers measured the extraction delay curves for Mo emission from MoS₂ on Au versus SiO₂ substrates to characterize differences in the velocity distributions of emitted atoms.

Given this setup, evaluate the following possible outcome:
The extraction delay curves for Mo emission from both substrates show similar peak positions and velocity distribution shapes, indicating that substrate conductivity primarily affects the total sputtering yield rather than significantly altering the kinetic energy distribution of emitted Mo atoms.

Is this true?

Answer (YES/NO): NO